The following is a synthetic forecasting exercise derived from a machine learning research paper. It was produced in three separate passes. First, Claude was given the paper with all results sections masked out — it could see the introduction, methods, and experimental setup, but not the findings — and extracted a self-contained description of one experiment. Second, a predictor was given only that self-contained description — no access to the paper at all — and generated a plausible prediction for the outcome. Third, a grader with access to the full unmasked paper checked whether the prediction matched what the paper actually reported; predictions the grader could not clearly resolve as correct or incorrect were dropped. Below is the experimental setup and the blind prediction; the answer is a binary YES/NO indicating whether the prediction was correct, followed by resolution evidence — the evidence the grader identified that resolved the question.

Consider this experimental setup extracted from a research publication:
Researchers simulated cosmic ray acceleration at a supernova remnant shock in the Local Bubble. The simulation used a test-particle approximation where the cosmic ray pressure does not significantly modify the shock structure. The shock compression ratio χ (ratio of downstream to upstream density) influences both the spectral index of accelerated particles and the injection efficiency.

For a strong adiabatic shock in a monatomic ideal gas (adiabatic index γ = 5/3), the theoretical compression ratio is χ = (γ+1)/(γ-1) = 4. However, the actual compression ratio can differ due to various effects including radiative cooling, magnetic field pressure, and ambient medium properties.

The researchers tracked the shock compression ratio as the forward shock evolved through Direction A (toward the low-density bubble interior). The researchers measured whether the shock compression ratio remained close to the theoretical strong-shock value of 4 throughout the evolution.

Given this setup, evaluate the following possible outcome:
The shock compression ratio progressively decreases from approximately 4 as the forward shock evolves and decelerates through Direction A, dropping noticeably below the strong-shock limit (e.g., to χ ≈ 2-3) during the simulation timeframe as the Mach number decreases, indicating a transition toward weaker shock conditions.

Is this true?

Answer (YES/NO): YES